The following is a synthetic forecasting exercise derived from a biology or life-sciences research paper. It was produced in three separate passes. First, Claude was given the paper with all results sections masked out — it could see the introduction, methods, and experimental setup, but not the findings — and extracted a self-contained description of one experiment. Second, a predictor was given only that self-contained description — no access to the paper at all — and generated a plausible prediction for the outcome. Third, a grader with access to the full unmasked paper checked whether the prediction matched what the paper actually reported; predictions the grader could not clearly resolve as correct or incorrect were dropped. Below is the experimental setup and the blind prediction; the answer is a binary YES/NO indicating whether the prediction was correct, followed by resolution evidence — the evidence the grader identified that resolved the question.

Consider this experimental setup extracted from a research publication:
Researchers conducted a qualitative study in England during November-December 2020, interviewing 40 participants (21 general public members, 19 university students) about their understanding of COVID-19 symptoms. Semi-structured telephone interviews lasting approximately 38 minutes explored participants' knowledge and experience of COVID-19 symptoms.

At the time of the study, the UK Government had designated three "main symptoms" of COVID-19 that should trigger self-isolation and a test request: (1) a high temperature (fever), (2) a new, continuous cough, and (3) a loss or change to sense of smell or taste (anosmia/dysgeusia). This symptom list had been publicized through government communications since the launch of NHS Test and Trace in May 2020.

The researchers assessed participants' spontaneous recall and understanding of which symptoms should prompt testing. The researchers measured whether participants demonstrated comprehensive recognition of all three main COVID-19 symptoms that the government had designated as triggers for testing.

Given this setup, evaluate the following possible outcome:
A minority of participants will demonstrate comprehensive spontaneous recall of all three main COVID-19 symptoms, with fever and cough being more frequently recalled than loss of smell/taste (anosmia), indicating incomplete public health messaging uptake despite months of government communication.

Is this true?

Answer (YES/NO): NO